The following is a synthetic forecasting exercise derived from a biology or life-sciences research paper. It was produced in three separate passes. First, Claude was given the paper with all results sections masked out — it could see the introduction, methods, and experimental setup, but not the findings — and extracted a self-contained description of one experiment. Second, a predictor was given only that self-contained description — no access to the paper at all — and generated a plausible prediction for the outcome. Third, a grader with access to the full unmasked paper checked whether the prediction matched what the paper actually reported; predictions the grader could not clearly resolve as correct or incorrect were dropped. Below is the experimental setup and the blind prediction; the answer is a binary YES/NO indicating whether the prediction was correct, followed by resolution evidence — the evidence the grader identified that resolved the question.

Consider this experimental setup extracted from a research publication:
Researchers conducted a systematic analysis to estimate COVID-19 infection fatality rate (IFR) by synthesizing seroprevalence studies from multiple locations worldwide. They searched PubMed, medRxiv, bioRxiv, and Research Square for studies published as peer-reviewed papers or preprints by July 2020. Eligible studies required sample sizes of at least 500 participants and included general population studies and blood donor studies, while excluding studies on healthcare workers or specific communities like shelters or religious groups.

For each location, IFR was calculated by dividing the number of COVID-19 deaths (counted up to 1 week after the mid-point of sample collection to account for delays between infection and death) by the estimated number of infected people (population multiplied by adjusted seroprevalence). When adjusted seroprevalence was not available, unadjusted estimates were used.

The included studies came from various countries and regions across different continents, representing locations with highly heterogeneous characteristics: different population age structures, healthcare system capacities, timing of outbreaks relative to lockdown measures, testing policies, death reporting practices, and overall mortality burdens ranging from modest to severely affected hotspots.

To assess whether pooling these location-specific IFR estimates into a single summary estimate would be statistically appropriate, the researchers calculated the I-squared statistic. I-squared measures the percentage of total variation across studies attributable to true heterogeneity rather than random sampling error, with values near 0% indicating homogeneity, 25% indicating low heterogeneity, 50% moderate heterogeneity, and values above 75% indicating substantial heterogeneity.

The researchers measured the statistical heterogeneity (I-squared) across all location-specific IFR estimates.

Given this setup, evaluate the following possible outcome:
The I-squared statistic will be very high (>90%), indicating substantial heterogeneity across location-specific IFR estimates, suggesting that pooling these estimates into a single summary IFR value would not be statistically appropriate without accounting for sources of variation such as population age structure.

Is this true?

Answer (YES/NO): YES